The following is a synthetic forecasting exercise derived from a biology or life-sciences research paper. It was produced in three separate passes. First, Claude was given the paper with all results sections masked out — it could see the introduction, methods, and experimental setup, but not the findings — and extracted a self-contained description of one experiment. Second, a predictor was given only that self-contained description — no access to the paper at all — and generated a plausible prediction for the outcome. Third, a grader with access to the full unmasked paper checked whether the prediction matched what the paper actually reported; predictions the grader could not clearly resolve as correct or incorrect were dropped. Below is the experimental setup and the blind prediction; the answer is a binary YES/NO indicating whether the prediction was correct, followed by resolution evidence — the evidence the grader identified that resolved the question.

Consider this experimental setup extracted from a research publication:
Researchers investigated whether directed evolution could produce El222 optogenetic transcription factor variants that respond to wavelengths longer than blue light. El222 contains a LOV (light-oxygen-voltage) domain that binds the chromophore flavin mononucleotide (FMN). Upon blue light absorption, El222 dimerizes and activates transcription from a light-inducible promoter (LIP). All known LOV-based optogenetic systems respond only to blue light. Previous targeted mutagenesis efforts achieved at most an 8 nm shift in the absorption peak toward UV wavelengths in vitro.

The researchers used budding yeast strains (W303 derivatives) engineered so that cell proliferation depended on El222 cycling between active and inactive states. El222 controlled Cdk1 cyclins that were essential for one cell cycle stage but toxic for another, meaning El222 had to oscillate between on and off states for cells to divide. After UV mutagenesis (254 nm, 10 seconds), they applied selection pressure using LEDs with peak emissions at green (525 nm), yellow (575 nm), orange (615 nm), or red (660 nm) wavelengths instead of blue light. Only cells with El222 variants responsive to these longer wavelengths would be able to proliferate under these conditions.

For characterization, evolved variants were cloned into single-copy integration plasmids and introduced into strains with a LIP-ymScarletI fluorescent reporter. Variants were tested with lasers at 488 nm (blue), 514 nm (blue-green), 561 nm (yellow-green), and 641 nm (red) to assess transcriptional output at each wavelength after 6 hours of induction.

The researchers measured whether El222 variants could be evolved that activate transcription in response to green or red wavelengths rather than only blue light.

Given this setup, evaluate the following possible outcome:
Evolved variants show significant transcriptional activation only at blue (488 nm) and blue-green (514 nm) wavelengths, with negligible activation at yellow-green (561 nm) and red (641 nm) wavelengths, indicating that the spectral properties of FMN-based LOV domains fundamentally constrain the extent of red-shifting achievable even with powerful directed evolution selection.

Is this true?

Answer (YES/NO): NO